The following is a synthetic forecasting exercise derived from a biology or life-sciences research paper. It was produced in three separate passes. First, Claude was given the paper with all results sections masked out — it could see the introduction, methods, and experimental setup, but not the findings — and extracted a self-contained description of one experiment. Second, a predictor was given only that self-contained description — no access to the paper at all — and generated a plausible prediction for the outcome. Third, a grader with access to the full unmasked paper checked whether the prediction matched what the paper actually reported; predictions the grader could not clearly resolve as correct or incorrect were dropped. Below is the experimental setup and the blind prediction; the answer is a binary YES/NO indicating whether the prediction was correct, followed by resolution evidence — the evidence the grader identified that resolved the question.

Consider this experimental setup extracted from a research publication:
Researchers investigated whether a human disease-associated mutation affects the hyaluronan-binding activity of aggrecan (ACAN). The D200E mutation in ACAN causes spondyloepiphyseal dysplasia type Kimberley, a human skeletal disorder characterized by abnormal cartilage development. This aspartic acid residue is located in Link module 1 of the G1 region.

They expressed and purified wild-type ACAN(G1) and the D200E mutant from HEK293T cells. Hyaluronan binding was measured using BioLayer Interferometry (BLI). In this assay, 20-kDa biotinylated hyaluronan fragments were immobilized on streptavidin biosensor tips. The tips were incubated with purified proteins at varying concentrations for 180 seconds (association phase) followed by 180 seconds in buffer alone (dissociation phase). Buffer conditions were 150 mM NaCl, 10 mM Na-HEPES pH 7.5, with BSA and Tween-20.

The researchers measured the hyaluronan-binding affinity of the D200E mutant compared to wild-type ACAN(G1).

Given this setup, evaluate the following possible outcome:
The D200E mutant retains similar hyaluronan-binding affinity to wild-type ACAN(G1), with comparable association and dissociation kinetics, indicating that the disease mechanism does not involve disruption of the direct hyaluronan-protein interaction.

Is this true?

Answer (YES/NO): NO